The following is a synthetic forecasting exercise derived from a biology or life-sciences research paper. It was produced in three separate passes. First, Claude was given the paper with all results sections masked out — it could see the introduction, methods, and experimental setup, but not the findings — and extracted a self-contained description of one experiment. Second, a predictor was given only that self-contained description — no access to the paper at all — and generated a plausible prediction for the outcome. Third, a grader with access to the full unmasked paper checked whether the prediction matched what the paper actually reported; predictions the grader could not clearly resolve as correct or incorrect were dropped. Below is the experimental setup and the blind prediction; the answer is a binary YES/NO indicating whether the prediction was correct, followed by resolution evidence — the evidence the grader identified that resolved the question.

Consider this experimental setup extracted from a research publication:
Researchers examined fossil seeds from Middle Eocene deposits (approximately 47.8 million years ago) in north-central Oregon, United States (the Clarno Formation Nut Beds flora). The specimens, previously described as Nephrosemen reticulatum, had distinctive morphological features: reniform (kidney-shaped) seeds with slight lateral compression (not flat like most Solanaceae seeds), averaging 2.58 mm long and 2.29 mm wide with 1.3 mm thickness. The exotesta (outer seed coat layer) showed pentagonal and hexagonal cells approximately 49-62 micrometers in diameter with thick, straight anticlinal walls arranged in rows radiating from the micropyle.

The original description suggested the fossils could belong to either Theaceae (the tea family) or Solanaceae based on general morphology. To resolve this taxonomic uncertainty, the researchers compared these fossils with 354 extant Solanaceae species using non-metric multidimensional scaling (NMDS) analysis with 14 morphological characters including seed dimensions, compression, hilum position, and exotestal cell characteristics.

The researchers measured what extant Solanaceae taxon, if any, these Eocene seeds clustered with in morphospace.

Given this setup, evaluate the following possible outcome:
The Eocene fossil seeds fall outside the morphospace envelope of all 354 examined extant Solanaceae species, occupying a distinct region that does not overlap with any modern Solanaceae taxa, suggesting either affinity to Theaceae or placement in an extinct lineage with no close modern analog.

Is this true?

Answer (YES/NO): NO